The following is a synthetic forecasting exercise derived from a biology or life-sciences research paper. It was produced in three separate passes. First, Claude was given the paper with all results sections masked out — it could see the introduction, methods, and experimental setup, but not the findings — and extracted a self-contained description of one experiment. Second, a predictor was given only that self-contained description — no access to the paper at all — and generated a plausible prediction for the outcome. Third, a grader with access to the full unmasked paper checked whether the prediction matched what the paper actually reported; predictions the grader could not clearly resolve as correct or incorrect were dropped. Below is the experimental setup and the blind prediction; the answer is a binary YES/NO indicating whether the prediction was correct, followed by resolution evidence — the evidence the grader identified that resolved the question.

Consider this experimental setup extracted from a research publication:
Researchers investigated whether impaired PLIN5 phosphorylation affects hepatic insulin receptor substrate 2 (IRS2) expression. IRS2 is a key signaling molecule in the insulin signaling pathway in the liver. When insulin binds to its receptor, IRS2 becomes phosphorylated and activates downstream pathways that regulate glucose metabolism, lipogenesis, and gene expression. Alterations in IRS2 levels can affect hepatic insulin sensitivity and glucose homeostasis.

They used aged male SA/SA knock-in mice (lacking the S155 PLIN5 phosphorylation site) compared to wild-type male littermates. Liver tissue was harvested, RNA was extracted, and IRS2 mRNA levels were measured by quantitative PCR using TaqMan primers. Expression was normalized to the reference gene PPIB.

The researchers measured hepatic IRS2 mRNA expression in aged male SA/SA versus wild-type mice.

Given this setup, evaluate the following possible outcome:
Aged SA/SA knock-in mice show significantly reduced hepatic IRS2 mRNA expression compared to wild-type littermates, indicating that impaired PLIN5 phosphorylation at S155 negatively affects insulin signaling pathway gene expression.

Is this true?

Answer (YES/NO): YES